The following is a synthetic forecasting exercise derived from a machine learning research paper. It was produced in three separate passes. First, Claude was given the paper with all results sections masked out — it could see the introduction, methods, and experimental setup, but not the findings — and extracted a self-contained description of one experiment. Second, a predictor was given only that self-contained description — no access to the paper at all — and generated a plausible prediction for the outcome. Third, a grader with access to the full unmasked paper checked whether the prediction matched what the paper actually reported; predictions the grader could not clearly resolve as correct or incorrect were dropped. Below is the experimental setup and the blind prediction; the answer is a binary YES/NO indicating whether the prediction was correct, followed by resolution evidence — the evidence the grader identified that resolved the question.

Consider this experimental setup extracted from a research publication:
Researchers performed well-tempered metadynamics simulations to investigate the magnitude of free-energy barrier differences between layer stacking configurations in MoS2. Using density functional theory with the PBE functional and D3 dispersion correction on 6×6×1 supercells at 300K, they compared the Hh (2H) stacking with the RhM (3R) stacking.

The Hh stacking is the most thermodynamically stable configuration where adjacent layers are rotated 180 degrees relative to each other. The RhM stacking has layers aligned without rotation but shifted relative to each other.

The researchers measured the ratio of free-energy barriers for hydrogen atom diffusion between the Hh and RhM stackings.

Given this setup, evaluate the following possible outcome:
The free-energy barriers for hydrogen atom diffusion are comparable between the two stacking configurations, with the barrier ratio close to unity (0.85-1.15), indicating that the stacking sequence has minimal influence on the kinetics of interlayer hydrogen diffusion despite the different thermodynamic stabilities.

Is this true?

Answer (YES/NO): NO